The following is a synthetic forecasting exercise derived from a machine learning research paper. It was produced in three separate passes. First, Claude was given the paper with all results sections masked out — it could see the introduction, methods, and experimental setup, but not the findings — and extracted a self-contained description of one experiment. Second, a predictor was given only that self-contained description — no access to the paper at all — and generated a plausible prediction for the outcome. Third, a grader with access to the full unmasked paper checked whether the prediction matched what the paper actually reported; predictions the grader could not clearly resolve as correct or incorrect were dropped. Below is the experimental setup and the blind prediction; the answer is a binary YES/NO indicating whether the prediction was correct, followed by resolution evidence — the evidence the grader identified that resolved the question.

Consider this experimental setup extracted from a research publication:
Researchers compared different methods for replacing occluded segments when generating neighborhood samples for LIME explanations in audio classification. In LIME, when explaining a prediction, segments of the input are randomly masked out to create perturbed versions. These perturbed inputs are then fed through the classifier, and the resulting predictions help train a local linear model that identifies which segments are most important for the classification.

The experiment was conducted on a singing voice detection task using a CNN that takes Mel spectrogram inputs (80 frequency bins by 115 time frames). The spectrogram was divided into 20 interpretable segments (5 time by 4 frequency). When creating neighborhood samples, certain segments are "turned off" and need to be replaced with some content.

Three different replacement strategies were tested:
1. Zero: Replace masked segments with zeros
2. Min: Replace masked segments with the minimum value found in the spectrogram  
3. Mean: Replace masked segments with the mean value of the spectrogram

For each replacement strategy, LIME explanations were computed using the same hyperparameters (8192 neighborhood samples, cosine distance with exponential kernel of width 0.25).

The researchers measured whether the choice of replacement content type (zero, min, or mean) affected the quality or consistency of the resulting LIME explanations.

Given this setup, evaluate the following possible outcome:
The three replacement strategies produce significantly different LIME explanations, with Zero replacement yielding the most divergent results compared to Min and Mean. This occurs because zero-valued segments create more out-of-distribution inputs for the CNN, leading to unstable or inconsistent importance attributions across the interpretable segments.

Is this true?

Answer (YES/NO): NO